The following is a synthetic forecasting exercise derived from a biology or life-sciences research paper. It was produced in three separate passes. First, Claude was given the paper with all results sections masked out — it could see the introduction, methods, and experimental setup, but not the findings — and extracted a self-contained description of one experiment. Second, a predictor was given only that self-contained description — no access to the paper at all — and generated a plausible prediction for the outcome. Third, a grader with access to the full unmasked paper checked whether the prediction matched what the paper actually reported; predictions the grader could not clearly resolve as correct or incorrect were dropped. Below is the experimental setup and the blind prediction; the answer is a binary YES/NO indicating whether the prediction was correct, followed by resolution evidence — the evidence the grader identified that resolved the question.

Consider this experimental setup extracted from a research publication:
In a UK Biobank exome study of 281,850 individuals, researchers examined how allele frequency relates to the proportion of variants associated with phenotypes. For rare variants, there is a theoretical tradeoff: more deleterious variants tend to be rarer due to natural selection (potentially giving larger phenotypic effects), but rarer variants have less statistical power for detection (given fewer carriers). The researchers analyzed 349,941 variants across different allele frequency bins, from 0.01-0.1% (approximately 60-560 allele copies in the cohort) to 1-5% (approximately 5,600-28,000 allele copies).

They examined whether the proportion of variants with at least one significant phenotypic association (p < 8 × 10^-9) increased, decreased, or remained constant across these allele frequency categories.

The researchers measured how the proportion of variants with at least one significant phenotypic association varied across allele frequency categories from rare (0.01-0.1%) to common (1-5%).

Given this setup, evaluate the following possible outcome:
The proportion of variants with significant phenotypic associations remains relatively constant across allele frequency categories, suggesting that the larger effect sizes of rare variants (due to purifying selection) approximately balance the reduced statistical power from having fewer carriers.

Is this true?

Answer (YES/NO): NO